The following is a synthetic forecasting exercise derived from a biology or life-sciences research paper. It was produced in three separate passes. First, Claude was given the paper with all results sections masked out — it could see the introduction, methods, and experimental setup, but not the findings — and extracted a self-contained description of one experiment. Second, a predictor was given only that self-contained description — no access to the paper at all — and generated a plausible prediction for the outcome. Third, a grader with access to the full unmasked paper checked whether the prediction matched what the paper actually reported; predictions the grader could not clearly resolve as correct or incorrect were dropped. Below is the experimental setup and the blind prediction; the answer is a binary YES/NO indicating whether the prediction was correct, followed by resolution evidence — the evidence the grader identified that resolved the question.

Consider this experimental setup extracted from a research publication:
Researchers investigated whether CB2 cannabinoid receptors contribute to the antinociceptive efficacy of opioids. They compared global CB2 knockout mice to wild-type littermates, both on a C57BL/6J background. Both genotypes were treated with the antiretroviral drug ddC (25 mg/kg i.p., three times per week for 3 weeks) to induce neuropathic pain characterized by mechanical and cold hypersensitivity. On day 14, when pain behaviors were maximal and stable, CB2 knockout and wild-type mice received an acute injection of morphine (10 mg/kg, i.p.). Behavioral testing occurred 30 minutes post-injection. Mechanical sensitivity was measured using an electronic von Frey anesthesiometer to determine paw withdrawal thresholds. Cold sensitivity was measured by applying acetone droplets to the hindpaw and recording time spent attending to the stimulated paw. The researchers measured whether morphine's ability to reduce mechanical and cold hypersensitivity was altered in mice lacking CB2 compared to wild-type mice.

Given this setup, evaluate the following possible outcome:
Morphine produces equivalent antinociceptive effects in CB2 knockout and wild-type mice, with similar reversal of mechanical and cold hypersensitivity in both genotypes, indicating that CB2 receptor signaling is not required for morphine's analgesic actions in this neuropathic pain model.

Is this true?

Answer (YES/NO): YES